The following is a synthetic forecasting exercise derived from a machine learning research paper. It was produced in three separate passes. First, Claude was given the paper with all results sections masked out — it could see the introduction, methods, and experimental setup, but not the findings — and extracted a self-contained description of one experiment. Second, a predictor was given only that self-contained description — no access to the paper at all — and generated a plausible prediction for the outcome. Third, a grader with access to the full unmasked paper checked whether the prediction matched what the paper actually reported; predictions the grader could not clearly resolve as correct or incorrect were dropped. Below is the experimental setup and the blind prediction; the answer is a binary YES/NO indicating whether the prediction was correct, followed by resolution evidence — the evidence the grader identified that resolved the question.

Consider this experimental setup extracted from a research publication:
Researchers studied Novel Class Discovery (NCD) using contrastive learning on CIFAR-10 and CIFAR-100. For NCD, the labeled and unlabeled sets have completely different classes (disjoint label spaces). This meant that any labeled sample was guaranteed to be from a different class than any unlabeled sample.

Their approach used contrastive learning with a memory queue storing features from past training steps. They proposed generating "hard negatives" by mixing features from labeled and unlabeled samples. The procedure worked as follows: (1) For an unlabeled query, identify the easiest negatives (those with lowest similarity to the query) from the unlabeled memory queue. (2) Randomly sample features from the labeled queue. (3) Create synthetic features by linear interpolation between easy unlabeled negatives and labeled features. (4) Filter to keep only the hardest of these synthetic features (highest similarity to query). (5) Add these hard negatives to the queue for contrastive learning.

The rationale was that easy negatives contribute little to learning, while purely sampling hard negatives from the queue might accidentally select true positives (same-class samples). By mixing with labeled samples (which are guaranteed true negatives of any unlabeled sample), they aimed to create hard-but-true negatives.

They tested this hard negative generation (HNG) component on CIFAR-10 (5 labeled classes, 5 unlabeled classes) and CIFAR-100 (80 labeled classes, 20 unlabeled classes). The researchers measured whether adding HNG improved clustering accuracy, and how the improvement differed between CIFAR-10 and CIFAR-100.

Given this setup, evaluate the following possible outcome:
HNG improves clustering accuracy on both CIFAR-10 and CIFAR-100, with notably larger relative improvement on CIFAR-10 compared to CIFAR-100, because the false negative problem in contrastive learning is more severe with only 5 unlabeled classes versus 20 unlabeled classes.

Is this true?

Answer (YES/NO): NO